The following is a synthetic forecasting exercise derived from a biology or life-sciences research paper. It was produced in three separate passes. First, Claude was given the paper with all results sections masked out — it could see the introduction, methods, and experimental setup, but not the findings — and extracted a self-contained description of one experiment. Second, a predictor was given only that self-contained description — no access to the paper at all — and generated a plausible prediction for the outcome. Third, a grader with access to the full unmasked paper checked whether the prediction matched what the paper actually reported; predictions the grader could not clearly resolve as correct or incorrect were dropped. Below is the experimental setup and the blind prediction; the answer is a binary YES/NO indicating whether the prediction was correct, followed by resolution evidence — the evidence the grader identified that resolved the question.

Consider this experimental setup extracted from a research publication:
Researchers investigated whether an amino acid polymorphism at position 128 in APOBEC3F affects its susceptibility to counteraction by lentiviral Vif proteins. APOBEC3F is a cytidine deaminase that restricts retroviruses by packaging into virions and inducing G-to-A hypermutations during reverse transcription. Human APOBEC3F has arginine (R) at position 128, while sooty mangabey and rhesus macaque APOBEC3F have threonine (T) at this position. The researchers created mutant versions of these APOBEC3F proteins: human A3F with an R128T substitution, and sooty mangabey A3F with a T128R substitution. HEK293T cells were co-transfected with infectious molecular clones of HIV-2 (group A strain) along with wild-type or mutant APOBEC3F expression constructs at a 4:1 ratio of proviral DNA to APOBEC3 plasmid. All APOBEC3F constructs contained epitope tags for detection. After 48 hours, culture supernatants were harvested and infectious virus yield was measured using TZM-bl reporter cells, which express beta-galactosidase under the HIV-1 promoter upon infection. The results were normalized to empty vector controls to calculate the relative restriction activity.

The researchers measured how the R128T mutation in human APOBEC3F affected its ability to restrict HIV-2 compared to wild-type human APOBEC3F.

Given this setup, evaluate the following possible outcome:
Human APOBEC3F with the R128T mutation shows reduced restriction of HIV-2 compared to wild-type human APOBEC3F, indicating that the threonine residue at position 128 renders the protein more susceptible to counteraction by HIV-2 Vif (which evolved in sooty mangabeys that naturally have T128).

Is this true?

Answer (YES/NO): NO